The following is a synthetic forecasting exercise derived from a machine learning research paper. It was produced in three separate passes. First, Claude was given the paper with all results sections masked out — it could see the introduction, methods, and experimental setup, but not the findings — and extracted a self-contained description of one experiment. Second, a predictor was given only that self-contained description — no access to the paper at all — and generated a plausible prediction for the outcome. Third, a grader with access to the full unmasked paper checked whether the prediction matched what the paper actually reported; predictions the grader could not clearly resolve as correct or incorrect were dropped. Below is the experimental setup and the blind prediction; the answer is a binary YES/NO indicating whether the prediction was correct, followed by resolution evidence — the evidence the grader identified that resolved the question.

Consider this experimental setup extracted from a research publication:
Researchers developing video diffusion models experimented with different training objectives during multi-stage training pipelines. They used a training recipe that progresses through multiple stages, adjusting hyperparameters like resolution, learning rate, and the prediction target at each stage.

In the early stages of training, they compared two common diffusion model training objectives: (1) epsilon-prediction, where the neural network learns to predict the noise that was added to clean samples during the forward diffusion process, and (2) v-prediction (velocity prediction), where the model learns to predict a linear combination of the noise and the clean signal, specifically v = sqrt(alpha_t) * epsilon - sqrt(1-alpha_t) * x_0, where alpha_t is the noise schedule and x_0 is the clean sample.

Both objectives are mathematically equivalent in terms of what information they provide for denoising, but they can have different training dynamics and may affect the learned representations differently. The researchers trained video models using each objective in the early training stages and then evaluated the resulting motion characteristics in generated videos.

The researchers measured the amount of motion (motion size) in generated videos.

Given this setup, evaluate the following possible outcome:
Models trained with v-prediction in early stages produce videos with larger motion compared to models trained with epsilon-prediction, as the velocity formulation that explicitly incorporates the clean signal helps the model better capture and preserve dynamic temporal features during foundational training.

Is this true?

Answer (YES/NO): NO